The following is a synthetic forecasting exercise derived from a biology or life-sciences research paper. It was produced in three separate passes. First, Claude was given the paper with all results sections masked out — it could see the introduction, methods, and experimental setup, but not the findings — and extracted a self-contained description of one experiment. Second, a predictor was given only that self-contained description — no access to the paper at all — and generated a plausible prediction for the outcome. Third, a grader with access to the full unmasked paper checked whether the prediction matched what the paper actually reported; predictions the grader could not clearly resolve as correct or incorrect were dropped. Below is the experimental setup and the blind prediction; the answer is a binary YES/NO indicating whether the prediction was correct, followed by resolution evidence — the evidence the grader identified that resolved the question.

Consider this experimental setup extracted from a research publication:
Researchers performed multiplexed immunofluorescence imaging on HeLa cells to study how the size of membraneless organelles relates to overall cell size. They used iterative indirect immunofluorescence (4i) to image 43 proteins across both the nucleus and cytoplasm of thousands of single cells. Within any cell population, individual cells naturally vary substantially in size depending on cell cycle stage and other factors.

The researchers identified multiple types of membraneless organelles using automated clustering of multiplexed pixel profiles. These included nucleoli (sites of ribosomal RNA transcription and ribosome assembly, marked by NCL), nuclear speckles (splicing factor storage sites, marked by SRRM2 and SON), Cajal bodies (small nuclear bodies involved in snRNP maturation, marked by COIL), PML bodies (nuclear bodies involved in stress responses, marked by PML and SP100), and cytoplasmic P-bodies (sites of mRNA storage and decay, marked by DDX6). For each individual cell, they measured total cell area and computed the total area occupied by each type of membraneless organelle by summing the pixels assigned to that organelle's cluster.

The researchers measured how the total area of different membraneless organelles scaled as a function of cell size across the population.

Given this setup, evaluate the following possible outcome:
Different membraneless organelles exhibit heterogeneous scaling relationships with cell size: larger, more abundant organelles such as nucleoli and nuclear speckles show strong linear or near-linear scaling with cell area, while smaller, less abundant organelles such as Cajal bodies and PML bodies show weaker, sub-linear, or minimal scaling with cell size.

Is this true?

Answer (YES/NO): NO